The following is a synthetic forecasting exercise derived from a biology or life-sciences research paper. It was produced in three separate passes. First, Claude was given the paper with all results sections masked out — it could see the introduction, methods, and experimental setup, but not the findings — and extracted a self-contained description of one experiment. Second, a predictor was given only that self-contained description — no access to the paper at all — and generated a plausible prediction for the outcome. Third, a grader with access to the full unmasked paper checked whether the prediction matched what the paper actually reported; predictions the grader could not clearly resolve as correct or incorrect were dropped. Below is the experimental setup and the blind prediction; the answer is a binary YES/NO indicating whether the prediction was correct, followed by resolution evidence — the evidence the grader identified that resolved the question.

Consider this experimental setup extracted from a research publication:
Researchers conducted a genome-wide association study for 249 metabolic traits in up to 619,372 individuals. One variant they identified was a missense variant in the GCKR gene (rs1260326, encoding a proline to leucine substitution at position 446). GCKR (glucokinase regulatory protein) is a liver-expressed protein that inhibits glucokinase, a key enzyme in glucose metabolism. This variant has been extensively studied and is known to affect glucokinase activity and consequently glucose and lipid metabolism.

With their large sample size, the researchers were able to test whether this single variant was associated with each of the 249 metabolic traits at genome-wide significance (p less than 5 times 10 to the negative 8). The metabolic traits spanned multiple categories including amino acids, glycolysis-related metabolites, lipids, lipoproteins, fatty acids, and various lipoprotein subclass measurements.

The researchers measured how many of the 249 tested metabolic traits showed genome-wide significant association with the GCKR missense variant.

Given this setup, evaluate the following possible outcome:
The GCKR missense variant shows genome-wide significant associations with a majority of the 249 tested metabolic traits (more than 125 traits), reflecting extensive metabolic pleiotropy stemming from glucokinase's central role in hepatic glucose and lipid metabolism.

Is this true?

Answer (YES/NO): YES